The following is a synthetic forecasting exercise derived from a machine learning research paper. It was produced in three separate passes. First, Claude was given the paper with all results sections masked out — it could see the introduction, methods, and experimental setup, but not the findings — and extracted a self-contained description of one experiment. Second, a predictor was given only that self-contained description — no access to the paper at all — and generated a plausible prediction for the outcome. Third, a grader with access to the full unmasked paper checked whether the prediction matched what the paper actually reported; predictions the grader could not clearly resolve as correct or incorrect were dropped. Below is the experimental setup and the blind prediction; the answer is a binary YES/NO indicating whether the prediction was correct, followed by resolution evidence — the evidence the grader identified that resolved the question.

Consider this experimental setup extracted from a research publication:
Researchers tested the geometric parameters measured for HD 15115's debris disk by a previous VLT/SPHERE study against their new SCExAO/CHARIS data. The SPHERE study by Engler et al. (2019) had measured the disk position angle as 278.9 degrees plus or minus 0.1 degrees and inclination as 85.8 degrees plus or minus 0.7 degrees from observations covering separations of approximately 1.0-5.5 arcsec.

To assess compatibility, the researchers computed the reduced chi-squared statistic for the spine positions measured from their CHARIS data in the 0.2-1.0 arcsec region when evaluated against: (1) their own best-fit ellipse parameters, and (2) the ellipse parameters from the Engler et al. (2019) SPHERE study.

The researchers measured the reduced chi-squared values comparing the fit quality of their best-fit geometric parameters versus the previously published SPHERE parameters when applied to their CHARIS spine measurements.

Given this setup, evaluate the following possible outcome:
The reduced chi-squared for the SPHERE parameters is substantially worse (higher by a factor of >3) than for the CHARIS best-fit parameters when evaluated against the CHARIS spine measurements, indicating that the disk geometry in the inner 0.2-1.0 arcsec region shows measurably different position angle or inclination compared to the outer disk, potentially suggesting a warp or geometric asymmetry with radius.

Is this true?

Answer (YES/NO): YES